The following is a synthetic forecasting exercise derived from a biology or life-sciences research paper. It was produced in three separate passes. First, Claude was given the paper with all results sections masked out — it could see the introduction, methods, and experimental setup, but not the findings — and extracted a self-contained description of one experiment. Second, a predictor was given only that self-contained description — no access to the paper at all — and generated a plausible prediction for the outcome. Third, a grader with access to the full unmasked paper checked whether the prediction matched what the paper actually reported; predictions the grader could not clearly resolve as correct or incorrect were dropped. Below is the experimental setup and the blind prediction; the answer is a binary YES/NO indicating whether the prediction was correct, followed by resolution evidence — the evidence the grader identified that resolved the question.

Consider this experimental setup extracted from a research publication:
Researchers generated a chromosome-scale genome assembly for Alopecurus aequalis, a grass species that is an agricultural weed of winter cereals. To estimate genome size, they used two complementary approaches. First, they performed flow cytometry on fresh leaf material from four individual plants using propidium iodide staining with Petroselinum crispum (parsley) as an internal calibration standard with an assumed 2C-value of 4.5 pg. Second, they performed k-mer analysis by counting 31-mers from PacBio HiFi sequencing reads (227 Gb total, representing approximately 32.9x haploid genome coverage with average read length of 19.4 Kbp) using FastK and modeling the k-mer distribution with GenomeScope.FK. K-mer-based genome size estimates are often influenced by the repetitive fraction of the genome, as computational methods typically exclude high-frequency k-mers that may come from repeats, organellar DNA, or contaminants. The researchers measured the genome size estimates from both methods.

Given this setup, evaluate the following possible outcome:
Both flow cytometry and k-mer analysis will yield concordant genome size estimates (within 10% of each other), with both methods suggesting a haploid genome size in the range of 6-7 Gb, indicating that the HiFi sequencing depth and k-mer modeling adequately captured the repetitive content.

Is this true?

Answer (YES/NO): NO